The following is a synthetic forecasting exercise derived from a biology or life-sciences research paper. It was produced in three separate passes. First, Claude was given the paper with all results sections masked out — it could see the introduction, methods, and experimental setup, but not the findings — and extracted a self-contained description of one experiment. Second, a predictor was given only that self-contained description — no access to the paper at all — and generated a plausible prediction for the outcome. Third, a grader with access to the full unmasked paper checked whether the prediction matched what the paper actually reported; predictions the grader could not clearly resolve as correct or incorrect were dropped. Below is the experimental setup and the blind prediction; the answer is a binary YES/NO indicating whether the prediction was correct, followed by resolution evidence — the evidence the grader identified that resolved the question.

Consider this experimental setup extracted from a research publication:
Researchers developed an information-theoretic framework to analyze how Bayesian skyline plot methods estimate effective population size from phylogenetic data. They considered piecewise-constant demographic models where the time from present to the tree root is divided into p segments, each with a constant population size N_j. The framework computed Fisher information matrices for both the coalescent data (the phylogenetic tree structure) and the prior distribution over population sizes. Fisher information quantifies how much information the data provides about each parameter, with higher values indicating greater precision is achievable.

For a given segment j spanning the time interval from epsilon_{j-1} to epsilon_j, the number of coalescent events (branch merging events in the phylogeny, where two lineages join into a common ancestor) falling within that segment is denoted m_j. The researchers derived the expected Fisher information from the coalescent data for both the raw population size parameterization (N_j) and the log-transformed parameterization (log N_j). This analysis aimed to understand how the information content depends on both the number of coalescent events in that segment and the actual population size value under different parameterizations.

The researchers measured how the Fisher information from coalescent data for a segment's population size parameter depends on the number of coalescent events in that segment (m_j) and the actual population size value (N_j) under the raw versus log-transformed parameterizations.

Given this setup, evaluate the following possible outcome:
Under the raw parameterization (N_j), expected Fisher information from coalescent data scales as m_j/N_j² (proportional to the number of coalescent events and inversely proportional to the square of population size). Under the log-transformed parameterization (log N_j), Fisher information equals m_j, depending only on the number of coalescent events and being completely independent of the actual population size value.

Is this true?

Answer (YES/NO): YES